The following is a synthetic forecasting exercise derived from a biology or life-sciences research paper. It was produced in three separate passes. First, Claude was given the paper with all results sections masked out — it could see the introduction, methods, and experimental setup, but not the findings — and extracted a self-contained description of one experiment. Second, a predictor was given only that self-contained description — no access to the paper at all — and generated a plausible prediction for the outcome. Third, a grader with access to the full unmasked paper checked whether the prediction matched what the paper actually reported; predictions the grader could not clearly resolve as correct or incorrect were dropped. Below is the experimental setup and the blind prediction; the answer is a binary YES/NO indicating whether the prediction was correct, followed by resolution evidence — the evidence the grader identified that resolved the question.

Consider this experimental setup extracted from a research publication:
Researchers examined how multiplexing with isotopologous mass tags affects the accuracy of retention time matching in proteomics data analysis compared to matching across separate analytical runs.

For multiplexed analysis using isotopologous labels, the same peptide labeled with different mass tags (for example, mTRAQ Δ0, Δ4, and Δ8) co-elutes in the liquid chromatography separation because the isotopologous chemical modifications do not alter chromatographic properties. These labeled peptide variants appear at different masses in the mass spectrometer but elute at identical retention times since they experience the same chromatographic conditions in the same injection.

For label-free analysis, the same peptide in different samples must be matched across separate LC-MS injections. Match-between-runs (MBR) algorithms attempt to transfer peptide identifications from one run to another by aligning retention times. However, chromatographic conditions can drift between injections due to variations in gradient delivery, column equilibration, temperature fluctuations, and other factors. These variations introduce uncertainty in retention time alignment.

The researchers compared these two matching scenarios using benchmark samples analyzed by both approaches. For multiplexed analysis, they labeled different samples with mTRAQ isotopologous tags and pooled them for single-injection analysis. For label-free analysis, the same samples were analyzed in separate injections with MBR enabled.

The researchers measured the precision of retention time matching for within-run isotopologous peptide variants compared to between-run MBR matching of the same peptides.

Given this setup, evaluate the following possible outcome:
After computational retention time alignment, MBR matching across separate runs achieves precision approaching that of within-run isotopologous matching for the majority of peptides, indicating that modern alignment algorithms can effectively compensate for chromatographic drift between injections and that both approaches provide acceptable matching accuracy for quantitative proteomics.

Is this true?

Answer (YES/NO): NO